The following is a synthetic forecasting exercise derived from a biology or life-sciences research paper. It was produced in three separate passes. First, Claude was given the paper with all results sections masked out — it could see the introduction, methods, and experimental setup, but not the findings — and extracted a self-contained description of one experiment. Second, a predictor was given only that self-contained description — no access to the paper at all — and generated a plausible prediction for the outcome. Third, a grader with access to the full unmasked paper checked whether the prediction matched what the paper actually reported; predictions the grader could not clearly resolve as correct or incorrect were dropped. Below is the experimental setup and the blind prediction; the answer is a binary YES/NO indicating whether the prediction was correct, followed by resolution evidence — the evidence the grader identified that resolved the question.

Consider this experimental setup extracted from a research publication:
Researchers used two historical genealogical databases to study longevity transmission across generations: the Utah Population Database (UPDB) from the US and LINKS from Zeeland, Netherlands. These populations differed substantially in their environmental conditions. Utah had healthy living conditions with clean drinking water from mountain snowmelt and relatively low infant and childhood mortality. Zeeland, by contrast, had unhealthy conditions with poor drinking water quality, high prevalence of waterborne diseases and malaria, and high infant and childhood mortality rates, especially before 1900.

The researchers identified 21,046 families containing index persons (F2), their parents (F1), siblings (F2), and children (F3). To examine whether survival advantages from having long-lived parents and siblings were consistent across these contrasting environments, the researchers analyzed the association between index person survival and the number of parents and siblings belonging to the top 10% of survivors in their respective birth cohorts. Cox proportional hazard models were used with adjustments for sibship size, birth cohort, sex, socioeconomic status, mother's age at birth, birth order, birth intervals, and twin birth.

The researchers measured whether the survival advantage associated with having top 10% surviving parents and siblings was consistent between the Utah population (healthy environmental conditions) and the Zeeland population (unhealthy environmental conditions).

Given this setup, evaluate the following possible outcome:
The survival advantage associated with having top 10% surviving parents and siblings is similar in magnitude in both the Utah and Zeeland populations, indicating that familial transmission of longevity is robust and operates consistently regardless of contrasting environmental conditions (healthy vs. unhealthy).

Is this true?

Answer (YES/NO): YES